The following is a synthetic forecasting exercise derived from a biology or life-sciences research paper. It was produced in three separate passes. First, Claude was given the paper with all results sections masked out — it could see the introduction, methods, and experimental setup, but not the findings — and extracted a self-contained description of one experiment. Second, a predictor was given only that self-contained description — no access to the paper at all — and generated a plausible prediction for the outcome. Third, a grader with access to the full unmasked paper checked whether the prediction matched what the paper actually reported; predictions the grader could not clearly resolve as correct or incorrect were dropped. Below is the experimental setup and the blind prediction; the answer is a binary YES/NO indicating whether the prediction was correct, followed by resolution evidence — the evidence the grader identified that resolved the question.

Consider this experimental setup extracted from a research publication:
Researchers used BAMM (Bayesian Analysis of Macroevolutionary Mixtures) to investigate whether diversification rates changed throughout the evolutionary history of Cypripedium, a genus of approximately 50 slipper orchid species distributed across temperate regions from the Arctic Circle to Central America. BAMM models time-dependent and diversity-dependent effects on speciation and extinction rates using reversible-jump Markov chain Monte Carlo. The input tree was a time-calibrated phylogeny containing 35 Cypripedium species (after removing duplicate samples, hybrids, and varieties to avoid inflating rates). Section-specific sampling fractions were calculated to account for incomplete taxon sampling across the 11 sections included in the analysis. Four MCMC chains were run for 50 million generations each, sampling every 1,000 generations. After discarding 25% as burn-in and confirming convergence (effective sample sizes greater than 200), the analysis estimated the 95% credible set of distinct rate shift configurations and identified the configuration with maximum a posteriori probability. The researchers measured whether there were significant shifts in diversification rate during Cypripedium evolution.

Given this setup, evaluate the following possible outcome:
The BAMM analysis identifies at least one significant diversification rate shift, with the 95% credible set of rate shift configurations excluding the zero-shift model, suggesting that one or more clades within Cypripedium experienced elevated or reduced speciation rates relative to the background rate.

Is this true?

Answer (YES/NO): NO